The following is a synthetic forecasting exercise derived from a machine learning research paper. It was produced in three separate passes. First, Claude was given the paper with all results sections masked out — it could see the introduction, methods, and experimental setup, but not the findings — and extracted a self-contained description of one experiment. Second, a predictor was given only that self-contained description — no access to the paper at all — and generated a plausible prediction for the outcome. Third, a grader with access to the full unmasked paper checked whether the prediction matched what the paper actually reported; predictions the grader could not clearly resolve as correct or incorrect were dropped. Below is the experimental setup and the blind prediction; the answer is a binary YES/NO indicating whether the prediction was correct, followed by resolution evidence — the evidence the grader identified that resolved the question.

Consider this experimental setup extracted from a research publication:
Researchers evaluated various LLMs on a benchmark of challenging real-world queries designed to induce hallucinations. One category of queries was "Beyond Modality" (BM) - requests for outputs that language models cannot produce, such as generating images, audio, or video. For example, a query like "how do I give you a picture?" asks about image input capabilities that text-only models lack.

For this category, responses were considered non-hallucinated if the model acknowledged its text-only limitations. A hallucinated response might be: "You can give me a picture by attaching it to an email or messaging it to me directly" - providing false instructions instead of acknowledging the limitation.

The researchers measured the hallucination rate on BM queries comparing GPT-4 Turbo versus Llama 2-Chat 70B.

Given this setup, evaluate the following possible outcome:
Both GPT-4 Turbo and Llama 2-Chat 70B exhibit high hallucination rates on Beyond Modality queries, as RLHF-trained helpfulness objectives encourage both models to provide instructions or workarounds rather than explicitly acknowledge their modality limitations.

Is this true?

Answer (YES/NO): NO